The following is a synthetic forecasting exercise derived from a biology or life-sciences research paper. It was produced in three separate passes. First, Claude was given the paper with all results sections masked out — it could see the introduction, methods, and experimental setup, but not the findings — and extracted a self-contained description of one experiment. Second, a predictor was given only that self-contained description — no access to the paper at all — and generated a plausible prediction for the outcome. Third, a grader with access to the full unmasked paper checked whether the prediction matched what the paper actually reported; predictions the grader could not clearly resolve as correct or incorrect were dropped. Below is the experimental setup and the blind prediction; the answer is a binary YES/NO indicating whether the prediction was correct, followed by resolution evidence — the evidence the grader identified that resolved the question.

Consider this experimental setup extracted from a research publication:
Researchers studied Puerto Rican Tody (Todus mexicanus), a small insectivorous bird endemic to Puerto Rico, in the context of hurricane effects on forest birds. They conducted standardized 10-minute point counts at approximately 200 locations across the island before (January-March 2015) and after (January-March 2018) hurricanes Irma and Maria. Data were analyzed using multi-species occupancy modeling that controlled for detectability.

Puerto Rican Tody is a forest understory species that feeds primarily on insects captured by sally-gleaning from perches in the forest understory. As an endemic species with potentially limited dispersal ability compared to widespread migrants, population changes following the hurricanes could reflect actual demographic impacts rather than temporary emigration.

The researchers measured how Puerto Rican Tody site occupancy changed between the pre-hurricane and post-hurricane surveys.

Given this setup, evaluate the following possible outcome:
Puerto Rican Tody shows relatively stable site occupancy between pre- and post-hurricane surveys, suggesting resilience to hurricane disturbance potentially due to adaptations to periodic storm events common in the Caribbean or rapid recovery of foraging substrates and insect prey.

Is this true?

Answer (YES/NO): NO